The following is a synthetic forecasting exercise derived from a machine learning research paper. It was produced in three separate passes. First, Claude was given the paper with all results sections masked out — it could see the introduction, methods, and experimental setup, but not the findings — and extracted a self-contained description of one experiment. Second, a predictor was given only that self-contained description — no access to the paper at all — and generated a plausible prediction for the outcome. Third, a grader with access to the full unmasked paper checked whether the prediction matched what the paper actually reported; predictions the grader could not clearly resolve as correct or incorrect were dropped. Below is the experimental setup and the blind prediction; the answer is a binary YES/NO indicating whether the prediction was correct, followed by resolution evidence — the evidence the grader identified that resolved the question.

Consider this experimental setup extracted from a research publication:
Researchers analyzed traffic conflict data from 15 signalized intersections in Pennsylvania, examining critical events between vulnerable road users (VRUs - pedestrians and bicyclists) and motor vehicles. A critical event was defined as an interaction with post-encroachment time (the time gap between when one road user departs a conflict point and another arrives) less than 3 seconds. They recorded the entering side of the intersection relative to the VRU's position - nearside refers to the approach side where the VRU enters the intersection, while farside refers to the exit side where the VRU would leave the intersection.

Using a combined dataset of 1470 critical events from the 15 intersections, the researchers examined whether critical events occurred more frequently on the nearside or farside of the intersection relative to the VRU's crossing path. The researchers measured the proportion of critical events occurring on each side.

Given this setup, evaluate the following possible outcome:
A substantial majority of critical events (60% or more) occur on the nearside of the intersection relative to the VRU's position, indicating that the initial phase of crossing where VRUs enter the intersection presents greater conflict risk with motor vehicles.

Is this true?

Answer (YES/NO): YES